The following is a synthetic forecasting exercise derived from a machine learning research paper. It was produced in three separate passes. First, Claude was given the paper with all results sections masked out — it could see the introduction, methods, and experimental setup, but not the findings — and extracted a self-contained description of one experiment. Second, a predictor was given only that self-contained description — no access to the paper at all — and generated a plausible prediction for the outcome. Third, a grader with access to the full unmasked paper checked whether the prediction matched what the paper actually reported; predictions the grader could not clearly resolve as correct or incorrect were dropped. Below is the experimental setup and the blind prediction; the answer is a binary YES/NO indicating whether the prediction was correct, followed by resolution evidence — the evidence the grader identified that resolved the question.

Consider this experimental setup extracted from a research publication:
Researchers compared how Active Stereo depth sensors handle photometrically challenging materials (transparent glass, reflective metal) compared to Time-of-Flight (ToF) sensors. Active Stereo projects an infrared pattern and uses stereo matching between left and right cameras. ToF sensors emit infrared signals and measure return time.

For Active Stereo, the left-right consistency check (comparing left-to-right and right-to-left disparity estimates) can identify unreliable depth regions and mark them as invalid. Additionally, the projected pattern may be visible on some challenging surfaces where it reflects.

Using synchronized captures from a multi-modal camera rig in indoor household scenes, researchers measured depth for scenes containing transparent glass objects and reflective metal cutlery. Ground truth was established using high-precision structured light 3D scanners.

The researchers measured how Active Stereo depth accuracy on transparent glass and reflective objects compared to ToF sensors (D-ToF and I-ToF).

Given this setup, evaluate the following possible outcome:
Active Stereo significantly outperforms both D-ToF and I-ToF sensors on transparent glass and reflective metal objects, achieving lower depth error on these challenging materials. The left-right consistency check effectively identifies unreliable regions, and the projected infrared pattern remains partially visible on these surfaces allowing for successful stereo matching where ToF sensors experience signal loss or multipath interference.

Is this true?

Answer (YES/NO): YES